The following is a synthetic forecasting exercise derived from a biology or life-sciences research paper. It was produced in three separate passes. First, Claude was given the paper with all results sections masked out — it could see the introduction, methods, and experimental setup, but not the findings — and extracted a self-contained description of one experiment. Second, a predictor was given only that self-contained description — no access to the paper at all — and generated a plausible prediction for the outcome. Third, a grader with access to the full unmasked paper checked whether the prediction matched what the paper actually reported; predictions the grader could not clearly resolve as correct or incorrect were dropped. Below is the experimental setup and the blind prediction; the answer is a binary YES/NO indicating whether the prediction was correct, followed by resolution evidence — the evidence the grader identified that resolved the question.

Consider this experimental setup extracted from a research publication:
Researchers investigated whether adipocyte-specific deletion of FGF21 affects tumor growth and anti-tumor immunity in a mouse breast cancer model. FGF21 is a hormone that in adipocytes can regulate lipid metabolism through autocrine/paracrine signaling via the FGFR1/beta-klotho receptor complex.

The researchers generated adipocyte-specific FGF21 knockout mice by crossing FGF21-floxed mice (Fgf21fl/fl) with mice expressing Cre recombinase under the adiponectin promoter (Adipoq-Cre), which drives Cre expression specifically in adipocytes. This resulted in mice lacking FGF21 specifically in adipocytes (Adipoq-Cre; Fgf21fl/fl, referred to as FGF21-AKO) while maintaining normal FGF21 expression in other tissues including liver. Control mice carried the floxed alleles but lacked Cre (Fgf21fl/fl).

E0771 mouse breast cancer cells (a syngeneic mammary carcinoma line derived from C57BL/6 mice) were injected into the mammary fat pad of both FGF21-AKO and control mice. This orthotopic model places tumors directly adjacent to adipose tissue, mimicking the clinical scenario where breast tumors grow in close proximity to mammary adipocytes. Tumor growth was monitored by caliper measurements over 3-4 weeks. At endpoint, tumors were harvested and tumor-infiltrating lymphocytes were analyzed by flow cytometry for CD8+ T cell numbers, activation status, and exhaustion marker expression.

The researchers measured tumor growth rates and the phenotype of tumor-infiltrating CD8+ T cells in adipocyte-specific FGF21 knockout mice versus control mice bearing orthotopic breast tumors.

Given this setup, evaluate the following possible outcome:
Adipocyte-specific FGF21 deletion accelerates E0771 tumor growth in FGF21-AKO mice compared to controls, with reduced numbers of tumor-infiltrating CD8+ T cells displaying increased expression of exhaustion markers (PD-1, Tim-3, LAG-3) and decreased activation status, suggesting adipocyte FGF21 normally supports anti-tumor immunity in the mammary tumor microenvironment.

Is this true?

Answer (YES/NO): NO